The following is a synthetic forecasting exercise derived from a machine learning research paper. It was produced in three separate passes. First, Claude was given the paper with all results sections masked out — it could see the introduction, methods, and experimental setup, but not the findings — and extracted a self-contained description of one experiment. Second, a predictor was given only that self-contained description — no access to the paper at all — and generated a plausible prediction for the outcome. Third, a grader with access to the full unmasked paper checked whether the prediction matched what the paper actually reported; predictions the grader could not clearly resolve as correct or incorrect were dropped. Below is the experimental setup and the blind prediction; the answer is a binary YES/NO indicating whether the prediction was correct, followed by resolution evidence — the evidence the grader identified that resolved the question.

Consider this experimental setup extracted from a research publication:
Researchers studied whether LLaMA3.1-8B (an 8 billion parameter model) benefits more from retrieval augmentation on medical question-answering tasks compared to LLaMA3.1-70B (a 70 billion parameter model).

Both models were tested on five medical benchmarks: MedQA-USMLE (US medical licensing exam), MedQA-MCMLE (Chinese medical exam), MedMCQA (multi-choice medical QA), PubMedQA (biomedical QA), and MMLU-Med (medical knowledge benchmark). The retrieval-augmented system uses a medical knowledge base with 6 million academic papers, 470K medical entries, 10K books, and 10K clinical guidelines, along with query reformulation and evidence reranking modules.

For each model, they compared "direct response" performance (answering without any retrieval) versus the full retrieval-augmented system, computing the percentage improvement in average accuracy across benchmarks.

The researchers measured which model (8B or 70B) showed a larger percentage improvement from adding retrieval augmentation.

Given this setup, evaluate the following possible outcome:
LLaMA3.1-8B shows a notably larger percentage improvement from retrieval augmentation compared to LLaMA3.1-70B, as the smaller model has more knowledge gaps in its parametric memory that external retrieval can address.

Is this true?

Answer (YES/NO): YES